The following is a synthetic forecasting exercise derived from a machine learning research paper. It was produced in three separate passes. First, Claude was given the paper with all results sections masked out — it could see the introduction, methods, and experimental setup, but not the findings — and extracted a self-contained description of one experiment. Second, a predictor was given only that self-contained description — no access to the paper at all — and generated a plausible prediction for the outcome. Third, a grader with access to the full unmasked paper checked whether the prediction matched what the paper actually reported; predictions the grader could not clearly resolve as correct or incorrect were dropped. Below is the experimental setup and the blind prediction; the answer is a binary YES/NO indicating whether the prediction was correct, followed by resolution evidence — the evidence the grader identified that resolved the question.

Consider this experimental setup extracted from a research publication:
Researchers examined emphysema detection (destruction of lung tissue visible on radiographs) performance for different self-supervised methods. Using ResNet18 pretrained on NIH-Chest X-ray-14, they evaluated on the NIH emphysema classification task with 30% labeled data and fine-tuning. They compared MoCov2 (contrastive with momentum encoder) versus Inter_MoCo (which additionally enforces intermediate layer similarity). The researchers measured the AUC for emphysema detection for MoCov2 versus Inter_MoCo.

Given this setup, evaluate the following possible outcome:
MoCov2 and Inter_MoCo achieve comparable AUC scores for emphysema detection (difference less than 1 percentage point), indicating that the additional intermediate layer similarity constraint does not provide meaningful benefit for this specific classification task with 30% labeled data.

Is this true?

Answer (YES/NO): NO